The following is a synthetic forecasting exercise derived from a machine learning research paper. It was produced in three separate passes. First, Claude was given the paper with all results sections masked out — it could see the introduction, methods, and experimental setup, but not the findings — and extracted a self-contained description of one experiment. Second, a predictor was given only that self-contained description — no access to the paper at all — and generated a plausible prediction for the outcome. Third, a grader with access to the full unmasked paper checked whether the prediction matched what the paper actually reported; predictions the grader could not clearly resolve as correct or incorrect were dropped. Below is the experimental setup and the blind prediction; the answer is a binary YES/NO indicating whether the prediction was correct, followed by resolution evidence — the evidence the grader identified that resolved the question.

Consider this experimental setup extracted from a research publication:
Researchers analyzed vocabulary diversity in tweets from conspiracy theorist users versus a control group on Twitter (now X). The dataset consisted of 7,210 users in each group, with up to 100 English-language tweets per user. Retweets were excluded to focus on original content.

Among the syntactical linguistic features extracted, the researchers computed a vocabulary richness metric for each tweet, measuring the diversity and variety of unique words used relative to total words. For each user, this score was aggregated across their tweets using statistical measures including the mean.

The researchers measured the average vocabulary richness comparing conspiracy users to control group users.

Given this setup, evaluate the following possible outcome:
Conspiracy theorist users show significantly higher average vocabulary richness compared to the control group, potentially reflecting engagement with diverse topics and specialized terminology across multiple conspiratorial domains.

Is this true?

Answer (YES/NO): YES